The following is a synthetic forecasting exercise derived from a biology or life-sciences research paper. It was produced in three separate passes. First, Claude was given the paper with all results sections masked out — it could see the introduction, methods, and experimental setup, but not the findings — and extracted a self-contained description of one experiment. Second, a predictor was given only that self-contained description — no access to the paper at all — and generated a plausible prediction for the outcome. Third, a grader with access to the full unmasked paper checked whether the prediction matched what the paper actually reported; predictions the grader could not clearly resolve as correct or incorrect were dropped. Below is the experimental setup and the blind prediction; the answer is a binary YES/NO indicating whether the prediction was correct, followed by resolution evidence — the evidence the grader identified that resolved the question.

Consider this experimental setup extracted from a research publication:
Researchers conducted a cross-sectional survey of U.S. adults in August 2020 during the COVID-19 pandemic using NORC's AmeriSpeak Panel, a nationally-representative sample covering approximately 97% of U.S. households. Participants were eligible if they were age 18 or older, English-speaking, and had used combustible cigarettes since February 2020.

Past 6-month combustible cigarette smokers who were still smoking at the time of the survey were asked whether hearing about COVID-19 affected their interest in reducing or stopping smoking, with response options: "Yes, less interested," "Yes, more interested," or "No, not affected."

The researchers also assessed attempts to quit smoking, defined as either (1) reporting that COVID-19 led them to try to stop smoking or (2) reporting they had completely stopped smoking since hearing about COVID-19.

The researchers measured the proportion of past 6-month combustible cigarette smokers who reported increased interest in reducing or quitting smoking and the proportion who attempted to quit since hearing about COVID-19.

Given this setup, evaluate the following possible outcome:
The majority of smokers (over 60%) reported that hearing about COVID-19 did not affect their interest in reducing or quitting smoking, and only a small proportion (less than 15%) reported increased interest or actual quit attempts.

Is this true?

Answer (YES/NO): NO